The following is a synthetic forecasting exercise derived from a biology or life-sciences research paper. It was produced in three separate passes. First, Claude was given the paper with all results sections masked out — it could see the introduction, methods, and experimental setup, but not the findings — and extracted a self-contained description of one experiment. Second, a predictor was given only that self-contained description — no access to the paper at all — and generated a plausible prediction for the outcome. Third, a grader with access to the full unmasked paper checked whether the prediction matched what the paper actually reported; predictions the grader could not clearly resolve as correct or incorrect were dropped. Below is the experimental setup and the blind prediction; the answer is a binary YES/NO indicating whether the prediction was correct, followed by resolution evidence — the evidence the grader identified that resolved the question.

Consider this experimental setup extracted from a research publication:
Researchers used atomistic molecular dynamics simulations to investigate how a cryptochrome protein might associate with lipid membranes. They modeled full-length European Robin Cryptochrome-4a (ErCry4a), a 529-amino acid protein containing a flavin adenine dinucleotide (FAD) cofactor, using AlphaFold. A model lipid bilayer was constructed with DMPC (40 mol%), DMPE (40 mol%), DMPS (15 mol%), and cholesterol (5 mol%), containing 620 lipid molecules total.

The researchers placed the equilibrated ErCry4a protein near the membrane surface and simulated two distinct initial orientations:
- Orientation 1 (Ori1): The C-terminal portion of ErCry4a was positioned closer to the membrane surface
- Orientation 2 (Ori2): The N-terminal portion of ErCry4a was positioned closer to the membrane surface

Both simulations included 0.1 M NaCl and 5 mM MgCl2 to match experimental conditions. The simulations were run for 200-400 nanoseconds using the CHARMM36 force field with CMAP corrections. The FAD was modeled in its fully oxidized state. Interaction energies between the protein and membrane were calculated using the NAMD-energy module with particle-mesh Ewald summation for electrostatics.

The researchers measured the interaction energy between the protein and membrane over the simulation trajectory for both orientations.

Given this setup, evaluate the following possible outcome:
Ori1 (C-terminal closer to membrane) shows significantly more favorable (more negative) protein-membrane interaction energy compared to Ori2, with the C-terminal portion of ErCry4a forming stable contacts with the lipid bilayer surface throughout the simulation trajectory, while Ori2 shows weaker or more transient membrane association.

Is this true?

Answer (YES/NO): YES